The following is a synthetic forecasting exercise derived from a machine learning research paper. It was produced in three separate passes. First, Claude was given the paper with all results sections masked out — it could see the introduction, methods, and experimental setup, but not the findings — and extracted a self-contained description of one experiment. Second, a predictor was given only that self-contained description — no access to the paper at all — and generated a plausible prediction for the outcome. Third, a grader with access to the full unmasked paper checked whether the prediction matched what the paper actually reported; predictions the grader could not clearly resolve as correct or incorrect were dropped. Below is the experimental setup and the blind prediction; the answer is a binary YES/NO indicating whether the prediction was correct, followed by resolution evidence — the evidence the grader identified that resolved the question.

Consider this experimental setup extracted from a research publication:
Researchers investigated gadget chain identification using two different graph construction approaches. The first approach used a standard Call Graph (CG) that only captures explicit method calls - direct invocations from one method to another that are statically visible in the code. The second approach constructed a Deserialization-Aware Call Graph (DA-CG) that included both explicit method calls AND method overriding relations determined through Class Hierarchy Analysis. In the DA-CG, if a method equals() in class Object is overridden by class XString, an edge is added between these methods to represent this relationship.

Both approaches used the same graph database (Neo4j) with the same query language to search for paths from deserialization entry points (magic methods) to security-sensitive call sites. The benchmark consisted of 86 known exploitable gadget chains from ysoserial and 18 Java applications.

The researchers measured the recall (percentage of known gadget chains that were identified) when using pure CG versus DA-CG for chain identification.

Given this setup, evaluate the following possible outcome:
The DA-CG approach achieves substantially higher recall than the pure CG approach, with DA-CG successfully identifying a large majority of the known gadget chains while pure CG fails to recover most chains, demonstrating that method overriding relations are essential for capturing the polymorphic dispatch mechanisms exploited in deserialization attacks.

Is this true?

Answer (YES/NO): YES